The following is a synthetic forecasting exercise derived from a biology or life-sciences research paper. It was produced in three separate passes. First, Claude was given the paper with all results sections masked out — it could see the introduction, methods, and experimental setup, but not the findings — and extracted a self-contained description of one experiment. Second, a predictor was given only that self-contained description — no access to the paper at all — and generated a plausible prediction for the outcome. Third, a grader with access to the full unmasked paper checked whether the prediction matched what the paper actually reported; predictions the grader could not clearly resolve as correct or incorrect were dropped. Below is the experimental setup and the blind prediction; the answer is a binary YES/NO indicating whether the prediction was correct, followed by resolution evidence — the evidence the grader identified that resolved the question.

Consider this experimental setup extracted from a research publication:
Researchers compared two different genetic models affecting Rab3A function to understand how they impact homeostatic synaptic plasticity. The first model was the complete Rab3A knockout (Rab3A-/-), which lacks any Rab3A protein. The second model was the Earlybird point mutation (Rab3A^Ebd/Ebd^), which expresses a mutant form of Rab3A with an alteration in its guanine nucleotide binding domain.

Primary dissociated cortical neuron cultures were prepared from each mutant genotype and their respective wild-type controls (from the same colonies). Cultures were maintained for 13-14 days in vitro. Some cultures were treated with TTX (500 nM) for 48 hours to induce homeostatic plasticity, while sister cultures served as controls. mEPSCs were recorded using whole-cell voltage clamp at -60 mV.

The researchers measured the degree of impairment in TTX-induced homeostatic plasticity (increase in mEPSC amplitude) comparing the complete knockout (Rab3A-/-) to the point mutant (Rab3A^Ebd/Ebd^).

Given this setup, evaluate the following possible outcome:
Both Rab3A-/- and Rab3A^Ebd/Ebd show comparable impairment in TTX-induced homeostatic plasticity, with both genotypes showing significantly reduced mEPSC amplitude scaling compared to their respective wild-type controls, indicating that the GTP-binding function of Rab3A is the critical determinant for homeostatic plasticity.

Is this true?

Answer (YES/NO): NO